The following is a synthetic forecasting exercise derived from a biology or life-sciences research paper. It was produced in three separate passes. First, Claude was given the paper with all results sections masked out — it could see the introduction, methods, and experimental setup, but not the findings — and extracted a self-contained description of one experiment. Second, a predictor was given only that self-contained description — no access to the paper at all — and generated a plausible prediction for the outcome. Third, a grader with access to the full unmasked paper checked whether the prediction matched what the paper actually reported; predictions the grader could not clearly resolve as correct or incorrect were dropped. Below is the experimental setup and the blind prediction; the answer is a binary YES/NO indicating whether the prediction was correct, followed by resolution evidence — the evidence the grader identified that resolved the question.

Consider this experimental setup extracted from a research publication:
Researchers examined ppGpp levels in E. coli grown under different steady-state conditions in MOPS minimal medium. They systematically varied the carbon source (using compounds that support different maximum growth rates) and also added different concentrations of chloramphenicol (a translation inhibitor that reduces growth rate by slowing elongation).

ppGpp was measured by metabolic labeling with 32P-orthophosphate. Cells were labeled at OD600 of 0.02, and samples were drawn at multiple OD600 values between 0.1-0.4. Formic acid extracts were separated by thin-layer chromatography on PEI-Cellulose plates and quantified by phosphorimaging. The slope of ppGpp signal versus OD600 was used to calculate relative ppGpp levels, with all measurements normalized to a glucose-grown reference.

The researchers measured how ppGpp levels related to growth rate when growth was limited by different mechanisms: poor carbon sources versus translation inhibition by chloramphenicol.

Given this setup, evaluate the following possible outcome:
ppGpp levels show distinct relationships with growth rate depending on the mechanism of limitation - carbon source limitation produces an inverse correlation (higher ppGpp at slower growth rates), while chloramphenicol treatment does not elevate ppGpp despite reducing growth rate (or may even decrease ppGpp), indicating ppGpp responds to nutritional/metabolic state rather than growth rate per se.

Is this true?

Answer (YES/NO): YES